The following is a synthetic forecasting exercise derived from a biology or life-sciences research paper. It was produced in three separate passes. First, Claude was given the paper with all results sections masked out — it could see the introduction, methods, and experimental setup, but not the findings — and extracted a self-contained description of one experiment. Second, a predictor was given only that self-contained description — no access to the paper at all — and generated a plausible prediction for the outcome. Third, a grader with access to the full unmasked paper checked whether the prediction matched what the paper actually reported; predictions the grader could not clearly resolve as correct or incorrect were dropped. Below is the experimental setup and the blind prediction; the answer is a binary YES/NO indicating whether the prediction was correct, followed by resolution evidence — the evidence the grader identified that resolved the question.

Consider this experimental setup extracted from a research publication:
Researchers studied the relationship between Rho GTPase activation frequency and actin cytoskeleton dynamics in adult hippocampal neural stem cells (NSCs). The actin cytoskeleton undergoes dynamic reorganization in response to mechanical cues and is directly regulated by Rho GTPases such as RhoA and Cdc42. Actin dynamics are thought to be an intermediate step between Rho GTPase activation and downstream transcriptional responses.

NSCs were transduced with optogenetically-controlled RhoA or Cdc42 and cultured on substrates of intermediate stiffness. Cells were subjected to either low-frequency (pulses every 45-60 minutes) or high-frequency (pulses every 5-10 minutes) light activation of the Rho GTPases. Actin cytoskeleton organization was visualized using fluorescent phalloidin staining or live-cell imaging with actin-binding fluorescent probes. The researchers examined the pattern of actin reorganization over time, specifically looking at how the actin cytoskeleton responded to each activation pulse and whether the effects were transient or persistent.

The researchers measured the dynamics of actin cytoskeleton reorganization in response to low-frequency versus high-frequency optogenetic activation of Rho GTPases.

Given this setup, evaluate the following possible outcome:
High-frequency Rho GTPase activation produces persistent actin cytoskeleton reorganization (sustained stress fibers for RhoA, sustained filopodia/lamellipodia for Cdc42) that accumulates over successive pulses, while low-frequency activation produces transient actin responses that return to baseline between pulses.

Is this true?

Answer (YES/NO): NO